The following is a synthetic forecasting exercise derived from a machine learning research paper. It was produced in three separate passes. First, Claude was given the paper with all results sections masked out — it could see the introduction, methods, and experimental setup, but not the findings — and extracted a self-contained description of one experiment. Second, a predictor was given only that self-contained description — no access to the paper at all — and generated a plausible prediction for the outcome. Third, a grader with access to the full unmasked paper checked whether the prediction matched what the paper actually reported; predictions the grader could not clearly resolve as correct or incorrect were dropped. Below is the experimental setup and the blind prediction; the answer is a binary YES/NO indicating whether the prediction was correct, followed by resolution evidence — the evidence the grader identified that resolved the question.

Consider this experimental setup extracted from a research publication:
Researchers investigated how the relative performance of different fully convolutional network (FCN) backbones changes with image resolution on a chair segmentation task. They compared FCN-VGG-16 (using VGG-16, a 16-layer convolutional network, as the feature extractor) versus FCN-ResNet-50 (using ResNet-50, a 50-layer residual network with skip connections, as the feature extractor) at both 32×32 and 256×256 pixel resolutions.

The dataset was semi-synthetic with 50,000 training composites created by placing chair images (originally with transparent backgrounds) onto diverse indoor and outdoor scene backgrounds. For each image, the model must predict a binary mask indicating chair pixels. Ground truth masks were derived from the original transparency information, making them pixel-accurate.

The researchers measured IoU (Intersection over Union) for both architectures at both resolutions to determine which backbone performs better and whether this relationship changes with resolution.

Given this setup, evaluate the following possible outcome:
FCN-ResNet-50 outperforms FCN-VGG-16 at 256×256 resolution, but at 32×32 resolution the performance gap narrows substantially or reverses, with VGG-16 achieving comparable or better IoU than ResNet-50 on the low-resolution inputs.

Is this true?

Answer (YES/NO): YES